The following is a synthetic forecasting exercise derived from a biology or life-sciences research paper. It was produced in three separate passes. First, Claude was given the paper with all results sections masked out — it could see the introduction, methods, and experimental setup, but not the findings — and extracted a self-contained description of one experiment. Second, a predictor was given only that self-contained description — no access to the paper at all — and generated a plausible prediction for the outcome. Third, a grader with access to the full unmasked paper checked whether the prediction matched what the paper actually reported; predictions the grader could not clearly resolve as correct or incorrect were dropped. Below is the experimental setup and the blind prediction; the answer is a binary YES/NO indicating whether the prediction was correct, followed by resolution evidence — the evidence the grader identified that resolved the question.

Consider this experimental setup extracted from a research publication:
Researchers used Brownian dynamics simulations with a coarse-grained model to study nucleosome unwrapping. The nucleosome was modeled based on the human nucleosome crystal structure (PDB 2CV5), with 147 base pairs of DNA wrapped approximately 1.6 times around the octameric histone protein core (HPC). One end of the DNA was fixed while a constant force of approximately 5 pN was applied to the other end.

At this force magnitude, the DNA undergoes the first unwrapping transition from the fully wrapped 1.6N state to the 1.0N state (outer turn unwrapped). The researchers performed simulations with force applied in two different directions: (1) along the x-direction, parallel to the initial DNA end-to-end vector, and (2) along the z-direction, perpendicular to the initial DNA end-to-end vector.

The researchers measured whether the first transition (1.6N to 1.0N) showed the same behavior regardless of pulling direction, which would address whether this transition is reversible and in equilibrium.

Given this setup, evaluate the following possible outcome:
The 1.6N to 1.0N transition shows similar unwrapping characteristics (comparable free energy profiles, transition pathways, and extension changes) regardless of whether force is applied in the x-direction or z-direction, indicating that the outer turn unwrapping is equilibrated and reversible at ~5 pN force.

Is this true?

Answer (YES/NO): YES